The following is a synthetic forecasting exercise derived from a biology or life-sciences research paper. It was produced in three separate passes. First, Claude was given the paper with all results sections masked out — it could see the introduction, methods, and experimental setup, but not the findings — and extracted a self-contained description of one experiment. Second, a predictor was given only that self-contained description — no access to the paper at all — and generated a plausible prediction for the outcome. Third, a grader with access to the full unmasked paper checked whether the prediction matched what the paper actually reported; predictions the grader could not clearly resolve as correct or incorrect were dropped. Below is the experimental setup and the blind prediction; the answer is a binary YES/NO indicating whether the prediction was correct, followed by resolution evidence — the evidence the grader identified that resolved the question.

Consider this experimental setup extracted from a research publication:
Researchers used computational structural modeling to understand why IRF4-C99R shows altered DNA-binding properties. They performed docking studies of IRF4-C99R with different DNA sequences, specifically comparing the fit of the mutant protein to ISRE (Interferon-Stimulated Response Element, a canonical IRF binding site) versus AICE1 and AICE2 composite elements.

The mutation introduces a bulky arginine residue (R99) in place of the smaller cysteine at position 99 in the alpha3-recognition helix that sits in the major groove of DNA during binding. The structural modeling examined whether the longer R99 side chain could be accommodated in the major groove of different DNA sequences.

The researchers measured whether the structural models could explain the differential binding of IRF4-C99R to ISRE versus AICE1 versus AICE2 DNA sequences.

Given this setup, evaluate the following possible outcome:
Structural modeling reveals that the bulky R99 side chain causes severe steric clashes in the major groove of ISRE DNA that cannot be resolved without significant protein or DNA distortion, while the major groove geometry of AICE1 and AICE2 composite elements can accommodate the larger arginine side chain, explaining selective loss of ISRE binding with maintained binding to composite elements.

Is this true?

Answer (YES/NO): NO